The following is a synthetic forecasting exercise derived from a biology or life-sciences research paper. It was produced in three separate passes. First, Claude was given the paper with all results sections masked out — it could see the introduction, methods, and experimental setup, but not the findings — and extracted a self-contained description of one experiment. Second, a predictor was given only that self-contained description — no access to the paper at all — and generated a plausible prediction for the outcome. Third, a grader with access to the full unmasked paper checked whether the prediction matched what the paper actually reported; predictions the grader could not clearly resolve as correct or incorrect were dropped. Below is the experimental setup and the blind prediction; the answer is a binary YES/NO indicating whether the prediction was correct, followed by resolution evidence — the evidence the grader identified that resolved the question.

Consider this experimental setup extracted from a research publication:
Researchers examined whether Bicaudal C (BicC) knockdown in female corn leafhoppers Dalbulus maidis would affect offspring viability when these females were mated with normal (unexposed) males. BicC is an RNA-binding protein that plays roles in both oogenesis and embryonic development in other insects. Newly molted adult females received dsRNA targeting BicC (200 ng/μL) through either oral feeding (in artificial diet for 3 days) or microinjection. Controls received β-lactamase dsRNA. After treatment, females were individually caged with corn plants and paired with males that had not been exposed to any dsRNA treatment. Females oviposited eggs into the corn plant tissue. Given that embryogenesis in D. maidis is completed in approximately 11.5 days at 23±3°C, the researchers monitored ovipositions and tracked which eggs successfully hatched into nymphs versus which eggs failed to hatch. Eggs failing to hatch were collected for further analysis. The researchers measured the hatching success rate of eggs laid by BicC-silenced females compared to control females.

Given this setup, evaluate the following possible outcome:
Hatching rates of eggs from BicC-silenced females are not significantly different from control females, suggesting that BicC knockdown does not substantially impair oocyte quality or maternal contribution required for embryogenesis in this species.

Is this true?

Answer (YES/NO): NO